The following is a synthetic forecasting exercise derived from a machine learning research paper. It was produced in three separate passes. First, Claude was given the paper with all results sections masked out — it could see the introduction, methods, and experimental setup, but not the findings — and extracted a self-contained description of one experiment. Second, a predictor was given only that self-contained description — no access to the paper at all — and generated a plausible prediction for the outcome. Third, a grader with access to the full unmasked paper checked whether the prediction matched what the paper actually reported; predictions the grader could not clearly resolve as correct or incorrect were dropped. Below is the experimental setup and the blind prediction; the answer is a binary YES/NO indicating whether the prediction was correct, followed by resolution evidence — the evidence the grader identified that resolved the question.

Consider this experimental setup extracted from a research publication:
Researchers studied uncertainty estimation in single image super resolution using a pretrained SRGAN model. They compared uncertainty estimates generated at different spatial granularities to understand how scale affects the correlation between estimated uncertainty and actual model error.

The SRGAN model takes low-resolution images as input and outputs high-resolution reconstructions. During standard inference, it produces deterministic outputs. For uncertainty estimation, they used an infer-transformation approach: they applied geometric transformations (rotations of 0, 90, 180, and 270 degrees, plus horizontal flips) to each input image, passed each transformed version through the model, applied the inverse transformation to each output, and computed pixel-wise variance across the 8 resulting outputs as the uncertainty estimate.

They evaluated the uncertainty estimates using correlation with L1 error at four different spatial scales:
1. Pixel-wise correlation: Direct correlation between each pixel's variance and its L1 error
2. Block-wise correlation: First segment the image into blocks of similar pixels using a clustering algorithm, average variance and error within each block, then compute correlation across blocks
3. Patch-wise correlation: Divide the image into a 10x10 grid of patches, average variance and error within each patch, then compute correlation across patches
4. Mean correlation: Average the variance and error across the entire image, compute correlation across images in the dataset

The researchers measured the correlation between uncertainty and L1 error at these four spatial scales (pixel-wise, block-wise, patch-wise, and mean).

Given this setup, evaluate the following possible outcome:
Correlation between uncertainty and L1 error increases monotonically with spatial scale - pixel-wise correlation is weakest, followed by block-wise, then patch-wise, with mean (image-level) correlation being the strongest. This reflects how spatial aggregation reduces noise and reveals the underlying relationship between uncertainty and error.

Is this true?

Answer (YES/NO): YES